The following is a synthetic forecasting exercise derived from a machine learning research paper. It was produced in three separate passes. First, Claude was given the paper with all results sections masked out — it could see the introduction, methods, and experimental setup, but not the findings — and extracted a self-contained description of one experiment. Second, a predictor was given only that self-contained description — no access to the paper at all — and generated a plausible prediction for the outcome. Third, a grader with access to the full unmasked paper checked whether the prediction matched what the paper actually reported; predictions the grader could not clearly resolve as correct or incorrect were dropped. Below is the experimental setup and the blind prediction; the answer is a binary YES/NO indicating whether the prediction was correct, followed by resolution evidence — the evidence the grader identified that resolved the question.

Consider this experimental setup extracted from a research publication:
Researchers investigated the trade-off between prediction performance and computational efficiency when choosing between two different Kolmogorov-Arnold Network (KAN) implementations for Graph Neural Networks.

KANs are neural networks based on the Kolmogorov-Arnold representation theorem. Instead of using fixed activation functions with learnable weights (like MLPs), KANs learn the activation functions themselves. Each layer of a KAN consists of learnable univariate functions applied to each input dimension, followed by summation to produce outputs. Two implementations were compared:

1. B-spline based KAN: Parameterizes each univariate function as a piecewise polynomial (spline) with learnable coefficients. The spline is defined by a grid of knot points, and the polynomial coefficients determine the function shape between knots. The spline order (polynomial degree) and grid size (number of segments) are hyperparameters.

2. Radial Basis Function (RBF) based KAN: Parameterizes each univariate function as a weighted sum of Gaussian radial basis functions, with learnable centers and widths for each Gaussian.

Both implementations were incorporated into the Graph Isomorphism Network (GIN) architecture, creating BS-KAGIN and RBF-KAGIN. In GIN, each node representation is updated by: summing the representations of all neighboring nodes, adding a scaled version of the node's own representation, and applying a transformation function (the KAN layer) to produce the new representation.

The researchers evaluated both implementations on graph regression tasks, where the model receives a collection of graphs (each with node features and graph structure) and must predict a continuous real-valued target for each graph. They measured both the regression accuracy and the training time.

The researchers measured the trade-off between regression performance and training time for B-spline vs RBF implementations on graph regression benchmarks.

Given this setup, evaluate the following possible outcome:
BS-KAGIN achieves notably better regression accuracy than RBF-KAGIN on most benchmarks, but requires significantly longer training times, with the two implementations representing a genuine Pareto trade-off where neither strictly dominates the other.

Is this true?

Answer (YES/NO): NO